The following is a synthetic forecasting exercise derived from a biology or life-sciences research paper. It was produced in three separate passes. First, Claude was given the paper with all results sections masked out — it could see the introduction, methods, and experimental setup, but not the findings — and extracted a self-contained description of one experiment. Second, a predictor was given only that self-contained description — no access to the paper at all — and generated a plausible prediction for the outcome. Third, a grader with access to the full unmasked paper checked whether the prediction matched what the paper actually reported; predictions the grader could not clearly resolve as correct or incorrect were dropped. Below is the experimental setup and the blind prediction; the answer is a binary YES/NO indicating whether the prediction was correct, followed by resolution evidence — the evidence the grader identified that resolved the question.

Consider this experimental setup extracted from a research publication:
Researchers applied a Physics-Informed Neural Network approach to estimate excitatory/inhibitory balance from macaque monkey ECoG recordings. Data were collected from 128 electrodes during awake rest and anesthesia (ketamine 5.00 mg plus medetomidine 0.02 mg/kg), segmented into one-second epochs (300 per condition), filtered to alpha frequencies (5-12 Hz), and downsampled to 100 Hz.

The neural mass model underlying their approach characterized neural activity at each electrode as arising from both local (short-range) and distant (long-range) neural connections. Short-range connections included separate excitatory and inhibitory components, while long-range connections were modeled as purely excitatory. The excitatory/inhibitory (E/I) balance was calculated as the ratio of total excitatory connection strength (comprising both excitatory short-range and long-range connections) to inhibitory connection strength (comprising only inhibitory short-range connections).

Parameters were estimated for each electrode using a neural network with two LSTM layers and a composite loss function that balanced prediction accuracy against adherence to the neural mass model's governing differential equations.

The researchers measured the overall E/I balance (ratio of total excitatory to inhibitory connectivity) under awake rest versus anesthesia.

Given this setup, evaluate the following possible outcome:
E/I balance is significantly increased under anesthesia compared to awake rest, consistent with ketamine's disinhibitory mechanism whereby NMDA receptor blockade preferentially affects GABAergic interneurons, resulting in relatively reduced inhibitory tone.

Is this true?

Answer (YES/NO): NO